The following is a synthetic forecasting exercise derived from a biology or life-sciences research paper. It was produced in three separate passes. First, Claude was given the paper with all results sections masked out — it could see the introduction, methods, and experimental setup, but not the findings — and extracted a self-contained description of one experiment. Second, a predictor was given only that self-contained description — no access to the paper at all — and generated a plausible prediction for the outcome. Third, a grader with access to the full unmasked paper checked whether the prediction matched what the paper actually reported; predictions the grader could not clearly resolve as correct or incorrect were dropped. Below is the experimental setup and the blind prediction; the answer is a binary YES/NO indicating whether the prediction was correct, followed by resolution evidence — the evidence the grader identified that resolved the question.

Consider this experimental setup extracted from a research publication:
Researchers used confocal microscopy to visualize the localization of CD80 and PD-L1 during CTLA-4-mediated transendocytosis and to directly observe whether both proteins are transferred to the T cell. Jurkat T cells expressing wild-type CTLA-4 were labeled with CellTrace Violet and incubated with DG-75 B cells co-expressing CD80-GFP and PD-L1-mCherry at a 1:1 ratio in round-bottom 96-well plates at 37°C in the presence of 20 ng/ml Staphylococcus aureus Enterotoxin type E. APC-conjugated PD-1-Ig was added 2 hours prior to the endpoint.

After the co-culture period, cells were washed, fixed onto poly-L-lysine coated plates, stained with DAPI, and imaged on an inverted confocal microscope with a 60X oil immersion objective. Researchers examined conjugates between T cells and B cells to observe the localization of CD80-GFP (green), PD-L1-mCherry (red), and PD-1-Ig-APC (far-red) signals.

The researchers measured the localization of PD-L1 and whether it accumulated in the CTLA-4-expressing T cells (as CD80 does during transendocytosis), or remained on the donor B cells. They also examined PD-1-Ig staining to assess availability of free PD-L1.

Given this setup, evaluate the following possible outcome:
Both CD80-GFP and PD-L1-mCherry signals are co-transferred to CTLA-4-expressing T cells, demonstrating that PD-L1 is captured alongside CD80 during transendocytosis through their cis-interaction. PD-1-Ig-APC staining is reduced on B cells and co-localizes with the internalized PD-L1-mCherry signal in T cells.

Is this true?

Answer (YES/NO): NO